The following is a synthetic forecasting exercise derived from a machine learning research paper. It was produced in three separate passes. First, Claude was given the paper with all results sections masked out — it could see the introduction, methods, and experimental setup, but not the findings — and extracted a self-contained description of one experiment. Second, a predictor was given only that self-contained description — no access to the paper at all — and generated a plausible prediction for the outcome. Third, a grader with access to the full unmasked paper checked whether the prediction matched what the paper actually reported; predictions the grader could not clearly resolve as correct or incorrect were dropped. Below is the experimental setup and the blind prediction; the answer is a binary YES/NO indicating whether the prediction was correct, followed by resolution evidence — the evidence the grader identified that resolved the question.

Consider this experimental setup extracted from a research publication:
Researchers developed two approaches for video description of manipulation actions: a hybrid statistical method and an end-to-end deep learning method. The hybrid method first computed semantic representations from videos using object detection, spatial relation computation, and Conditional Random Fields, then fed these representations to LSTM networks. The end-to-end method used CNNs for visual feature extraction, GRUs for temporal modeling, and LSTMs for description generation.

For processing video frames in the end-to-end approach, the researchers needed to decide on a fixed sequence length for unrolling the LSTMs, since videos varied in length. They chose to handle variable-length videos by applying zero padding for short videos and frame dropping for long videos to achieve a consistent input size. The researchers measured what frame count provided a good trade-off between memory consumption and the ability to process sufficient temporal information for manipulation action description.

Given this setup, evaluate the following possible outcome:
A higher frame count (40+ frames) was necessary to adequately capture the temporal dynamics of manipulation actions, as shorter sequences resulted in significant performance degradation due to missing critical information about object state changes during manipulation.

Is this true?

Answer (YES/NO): NO